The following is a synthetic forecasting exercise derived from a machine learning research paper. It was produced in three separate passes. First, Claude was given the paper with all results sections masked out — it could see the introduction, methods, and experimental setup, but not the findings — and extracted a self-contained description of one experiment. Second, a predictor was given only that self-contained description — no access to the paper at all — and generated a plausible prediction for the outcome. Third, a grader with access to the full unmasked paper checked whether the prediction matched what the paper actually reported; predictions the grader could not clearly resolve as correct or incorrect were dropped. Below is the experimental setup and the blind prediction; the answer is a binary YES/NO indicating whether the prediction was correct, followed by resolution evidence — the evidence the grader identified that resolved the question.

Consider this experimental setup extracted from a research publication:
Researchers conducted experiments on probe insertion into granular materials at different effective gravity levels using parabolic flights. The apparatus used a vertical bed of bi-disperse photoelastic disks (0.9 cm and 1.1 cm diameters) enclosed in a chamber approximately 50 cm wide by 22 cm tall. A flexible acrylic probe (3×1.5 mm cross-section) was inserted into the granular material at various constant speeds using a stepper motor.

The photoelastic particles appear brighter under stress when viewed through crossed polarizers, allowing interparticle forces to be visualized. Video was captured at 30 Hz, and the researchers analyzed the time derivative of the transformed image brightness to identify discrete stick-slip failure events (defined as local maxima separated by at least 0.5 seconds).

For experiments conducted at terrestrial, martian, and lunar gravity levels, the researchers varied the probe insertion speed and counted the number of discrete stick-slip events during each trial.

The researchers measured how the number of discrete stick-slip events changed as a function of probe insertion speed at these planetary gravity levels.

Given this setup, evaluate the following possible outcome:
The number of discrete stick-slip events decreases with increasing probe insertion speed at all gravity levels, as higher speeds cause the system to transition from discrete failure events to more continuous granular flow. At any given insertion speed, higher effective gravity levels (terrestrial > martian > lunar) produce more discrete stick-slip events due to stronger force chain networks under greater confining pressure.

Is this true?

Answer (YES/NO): NO